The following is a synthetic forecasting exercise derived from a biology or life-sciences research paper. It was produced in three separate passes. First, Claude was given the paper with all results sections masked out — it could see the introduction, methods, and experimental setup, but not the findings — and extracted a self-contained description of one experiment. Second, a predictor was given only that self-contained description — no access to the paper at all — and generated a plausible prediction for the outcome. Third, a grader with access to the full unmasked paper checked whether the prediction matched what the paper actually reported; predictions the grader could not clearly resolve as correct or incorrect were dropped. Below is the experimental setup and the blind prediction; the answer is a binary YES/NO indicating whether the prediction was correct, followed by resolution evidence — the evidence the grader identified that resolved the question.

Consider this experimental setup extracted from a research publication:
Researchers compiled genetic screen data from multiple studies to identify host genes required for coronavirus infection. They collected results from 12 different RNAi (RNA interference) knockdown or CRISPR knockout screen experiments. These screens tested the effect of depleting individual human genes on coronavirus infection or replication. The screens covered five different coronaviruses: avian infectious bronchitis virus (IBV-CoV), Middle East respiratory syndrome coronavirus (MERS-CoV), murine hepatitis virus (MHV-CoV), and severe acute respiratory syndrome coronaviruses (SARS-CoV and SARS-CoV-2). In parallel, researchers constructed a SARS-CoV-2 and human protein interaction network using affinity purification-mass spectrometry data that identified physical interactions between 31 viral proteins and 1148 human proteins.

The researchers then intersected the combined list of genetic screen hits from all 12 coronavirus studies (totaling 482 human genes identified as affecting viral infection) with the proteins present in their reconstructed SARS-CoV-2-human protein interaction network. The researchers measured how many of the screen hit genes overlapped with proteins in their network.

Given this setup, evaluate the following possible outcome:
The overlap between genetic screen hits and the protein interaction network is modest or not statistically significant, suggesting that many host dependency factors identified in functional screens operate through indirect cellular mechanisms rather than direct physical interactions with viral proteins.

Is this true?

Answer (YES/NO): NO